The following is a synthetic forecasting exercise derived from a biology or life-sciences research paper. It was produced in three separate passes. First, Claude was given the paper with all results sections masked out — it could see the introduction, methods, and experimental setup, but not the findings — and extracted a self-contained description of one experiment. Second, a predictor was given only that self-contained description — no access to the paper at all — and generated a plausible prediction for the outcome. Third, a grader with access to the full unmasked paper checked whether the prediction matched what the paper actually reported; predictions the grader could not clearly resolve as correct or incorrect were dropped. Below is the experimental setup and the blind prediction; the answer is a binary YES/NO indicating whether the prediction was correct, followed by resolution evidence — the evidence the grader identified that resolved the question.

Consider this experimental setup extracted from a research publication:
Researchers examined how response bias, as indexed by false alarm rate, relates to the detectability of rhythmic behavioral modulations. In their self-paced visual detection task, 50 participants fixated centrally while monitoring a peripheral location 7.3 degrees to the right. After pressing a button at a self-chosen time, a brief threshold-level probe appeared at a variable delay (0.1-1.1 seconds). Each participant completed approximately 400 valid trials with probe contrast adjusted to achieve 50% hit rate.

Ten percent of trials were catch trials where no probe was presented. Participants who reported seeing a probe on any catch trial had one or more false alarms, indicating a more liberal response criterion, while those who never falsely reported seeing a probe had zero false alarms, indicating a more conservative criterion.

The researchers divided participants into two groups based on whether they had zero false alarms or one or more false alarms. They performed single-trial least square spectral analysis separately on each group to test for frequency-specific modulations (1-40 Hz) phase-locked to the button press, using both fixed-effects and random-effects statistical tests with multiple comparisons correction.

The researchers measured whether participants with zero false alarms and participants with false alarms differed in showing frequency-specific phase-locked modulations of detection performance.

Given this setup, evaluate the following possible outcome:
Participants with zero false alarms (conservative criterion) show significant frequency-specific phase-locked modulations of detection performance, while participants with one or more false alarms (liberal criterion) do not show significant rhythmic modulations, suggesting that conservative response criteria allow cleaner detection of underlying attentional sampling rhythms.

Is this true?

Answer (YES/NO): YES